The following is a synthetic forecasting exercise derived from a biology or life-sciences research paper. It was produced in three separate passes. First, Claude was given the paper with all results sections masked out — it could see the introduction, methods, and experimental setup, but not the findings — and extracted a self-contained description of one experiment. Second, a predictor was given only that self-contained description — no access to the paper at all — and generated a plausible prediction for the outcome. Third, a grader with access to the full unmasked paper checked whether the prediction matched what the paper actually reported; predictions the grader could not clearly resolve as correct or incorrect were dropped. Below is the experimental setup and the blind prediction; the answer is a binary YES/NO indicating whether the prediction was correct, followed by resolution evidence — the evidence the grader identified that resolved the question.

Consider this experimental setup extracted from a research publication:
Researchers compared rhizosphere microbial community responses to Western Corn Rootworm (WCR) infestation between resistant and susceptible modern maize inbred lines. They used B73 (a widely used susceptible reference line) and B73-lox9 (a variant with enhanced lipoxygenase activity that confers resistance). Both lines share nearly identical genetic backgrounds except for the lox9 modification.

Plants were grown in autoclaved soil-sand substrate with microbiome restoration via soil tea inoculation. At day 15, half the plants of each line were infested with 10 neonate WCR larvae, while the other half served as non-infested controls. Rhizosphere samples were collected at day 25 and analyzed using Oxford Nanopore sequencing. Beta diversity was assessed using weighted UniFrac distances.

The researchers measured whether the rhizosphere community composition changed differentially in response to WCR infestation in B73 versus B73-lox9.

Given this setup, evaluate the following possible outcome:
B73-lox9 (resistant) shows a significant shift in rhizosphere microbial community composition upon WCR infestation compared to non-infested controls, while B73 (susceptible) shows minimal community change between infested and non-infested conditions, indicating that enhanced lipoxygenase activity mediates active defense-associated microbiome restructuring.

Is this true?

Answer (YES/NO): NO